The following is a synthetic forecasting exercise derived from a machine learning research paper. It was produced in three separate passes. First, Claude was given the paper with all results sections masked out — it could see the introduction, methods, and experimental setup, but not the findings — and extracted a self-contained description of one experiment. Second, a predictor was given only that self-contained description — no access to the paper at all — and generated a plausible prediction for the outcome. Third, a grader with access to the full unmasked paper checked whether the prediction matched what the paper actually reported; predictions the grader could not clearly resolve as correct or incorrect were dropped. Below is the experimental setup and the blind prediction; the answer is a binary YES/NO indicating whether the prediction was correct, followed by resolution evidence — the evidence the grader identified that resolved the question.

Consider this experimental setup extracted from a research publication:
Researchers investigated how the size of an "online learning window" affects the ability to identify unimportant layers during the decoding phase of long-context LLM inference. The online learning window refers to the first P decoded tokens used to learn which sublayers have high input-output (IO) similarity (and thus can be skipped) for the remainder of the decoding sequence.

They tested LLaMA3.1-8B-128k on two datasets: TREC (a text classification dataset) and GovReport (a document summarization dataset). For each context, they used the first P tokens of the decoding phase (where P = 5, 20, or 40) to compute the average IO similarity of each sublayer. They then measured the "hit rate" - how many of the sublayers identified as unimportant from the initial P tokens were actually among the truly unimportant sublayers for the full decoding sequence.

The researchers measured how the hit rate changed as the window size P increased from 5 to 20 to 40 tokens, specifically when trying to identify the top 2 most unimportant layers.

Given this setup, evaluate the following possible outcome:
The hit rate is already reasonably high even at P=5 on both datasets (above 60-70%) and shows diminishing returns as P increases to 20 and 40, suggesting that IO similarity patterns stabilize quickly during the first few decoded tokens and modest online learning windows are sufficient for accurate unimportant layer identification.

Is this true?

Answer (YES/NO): NO